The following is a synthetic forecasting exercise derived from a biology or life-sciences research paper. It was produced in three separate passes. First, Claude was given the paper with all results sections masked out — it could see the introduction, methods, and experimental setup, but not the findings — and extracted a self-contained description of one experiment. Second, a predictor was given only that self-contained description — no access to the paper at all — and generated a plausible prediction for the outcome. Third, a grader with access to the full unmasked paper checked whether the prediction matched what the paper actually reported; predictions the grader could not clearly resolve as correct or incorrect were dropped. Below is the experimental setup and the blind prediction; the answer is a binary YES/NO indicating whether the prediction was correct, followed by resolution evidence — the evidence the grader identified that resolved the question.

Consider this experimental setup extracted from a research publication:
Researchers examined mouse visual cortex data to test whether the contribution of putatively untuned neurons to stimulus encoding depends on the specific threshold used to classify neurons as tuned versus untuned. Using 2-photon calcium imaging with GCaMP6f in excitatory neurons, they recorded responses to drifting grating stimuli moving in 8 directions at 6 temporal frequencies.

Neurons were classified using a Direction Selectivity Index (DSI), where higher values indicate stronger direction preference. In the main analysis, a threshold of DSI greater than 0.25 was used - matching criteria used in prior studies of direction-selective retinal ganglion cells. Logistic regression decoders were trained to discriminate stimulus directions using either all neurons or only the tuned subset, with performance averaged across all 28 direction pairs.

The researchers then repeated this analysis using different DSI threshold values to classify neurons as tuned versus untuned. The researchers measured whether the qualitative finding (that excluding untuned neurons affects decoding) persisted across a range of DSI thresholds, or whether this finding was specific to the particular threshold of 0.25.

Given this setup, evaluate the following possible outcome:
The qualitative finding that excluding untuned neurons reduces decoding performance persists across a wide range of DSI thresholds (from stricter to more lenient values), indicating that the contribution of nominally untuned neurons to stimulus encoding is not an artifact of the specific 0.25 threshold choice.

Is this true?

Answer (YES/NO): YES